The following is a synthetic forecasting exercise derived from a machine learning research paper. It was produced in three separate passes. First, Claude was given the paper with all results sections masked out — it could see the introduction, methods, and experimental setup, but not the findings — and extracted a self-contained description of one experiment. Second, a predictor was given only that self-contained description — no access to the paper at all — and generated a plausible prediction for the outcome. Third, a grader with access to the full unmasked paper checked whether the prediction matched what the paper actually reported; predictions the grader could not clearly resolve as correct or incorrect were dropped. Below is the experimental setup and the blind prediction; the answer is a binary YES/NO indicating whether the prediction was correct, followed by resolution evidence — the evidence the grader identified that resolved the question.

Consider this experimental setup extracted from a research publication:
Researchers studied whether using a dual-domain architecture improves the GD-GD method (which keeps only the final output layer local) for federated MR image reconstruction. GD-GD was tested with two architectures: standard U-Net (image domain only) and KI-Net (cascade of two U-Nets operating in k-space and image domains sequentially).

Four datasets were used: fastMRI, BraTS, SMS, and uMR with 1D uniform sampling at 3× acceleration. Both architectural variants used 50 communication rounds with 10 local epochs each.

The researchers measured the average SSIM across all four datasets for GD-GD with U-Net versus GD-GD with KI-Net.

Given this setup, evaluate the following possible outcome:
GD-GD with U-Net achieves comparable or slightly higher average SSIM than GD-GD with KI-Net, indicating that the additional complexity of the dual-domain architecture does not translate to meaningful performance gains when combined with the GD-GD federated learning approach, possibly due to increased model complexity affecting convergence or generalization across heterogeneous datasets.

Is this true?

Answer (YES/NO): NO